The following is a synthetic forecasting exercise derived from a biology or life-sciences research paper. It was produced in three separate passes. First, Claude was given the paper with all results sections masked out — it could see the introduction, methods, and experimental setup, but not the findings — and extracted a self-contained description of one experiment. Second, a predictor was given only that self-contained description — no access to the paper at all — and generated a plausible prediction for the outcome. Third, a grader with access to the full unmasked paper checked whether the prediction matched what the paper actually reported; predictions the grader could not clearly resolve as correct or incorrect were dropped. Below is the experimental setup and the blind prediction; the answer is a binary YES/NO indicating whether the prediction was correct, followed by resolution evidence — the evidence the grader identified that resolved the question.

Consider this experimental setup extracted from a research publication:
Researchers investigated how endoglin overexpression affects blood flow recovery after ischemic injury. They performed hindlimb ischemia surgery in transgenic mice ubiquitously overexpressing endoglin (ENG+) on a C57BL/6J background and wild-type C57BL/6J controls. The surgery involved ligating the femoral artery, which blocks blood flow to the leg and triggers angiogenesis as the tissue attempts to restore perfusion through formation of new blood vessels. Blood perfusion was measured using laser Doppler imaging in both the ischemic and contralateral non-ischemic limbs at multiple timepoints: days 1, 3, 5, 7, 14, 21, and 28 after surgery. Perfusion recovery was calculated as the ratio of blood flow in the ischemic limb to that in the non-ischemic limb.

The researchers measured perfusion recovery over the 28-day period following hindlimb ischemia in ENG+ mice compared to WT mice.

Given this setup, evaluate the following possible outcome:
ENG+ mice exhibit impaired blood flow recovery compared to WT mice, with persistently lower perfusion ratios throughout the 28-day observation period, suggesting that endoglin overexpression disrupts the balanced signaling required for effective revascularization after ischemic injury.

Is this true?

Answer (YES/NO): NO